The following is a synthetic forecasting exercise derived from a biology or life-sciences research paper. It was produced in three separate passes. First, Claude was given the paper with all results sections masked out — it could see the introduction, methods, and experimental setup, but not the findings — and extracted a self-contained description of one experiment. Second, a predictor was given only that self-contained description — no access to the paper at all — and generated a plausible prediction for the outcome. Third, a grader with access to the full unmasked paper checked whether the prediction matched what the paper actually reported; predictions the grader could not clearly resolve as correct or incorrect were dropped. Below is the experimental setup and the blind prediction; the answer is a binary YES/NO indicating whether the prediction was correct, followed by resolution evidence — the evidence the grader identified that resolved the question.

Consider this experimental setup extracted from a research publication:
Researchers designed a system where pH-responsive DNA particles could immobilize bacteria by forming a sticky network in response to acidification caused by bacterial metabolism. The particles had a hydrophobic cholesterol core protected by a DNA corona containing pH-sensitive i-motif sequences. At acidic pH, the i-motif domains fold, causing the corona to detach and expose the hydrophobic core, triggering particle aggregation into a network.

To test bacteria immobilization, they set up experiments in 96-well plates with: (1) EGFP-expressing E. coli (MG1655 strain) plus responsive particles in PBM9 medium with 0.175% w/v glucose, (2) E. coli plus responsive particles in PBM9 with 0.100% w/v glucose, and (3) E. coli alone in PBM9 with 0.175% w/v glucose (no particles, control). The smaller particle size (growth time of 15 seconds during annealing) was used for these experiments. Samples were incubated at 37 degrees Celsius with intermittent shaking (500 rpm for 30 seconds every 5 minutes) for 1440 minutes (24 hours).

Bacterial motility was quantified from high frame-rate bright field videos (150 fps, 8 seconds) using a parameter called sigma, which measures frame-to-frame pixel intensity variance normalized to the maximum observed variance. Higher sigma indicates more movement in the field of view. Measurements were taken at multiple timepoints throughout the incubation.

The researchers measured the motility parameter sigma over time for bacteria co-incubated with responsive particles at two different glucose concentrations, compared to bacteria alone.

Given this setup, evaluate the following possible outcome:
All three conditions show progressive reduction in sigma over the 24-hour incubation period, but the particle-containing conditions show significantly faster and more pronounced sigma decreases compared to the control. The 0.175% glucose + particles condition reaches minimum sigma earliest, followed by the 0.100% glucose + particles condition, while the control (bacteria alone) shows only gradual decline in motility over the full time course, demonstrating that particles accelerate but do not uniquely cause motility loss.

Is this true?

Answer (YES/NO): NO